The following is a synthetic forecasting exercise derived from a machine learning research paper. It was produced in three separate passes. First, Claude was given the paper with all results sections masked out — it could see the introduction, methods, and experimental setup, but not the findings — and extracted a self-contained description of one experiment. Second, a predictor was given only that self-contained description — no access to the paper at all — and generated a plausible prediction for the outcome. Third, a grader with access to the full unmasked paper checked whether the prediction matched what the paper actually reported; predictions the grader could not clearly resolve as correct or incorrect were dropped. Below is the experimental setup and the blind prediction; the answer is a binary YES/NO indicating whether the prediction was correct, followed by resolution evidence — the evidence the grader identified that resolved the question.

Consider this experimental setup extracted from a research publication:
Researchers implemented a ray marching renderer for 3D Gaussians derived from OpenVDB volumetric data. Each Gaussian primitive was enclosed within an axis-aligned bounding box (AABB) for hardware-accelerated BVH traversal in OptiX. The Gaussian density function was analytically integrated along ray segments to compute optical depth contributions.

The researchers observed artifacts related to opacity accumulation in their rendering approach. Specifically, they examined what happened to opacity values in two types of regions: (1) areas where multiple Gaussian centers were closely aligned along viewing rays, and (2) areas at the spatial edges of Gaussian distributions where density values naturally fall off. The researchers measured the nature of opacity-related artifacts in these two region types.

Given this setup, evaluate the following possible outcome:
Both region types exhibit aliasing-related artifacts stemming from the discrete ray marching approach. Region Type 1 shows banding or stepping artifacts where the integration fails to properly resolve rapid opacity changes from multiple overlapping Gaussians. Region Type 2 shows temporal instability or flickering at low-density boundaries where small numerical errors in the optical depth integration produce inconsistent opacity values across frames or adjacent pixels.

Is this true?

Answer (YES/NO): NO